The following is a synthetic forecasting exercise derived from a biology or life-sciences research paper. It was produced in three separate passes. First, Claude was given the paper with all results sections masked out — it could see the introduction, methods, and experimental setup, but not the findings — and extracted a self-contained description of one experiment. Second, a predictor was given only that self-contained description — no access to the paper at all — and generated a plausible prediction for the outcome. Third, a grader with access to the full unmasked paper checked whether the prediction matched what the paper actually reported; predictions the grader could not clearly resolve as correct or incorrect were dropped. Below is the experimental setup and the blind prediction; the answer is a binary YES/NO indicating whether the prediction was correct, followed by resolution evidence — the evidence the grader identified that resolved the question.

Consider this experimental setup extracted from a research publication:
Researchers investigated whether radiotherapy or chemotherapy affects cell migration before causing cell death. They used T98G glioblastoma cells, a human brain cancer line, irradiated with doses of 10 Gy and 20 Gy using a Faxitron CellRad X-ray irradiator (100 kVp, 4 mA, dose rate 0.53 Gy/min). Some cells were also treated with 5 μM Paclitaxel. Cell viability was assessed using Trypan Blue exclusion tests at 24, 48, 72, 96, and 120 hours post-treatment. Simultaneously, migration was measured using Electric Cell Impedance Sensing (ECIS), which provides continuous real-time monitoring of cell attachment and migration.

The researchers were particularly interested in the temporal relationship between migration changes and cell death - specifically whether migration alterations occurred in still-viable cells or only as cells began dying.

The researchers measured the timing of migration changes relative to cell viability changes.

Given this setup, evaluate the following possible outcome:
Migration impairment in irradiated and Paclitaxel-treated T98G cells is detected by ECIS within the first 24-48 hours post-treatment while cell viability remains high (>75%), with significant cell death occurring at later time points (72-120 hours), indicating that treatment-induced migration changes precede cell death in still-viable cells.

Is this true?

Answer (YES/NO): NO